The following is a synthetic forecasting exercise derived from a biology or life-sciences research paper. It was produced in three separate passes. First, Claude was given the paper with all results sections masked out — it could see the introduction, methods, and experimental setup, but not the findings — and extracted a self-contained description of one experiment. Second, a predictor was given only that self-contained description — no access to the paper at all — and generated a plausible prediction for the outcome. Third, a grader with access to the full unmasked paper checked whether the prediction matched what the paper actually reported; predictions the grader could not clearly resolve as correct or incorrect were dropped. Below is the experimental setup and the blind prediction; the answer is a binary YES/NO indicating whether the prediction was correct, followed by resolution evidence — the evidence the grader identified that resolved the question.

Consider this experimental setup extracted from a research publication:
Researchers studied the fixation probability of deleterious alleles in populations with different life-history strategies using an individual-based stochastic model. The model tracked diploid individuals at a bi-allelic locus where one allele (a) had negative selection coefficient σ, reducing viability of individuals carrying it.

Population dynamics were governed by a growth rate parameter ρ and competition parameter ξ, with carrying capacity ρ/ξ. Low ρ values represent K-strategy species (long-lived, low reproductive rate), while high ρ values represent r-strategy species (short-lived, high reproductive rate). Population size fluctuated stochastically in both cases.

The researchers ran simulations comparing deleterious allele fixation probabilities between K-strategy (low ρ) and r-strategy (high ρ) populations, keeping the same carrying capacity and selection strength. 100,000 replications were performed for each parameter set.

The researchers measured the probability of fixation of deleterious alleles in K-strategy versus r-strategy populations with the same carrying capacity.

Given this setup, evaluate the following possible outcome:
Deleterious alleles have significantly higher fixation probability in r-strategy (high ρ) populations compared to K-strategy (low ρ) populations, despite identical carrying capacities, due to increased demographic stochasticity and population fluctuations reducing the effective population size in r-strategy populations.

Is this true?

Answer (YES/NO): NO